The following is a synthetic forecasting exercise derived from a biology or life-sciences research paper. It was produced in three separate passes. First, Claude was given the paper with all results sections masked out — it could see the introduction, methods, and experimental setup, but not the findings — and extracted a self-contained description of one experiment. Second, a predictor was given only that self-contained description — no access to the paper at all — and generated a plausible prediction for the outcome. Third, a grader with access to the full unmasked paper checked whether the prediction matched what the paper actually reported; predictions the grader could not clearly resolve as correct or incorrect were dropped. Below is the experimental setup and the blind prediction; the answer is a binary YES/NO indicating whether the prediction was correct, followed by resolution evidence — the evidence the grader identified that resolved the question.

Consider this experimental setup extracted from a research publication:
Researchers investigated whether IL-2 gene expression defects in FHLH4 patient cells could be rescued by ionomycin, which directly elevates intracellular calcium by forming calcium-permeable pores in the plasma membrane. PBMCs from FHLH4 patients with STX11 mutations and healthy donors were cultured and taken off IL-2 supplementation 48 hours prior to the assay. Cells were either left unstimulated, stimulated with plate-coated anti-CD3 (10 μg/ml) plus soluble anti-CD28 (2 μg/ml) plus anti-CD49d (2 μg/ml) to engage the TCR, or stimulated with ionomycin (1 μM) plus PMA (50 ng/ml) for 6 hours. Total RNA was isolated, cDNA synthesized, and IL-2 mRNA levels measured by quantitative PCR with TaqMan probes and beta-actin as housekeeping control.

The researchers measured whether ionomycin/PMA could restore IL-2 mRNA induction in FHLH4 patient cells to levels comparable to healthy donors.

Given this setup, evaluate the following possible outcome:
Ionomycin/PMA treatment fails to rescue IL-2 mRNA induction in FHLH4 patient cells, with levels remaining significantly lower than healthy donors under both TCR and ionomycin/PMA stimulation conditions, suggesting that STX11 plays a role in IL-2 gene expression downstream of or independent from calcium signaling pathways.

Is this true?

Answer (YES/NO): NO